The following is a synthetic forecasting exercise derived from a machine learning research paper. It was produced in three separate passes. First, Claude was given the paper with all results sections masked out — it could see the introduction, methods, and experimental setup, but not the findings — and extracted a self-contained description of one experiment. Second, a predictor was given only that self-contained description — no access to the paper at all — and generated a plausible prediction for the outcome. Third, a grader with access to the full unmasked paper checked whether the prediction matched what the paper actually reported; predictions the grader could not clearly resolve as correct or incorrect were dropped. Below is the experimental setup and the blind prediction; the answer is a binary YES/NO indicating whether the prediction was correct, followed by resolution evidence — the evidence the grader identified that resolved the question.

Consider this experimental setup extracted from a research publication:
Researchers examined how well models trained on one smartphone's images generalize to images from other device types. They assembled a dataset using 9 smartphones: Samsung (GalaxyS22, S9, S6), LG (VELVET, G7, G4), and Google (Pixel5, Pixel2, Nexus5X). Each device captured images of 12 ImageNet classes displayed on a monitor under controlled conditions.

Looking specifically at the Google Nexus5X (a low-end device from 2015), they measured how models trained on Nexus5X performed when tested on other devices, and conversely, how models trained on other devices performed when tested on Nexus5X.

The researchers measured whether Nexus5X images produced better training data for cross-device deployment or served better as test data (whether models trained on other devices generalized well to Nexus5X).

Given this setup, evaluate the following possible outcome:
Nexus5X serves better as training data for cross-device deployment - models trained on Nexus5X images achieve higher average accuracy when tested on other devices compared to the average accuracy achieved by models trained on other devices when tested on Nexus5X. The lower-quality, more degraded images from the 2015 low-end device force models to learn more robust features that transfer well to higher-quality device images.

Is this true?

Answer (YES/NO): NO